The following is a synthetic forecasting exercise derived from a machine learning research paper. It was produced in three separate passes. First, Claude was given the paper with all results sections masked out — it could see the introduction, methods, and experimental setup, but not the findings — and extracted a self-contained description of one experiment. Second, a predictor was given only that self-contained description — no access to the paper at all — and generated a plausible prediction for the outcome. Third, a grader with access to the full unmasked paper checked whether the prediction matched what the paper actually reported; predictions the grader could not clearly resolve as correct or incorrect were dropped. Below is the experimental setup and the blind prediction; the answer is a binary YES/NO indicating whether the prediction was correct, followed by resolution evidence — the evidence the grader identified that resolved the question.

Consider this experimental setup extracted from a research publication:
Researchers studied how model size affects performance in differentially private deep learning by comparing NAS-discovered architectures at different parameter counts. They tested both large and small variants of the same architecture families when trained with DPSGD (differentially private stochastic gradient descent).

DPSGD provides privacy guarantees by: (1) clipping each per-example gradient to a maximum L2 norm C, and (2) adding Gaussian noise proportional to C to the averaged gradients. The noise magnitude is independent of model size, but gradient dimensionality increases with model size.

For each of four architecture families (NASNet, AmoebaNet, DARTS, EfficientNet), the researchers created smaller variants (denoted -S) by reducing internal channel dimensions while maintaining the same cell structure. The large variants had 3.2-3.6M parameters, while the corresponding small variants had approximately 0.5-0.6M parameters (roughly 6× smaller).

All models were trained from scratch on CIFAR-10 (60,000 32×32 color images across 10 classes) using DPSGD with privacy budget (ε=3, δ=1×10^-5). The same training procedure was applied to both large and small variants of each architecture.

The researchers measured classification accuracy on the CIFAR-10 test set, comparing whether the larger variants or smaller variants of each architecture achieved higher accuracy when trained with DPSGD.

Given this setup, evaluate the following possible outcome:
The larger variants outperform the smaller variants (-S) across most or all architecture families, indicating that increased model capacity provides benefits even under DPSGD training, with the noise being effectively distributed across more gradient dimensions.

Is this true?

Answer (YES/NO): NO